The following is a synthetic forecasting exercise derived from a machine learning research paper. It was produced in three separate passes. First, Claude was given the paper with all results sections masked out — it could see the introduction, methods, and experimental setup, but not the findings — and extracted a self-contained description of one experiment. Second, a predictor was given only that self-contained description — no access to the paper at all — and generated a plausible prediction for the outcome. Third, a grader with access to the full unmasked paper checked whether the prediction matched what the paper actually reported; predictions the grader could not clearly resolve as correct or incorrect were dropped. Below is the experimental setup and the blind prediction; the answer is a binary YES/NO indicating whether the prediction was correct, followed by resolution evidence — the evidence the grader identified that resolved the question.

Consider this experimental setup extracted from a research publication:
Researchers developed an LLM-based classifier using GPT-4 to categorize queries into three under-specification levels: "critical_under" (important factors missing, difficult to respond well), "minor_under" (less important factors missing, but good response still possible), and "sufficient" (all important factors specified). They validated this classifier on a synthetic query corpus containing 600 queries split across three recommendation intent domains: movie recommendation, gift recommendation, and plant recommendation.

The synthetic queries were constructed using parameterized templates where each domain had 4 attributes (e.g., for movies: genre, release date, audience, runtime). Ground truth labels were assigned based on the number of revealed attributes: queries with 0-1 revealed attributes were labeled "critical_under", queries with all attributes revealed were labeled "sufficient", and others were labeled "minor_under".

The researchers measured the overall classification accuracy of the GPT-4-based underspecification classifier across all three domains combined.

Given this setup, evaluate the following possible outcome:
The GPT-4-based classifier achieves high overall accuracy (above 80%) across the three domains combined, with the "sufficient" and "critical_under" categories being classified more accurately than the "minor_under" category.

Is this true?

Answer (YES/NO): NO